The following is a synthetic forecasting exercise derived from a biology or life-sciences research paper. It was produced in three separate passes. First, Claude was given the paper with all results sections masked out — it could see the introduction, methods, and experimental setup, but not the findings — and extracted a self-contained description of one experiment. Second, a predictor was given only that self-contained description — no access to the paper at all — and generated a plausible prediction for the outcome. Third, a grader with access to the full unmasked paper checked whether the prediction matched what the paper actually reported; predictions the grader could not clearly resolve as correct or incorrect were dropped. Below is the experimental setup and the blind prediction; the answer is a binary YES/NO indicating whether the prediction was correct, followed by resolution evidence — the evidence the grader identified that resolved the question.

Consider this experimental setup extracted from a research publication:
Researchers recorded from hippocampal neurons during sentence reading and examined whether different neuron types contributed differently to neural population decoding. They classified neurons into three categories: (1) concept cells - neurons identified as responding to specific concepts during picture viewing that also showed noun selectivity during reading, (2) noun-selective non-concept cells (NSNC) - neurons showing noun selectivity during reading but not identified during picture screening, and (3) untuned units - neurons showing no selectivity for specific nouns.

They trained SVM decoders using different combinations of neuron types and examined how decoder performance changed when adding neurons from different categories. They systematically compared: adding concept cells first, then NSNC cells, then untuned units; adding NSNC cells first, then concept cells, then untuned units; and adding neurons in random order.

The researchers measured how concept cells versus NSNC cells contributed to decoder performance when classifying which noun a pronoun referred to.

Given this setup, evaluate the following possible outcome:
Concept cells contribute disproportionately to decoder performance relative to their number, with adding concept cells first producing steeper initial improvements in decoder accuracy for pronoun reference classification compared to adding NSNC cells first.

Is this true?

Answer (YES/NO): YES